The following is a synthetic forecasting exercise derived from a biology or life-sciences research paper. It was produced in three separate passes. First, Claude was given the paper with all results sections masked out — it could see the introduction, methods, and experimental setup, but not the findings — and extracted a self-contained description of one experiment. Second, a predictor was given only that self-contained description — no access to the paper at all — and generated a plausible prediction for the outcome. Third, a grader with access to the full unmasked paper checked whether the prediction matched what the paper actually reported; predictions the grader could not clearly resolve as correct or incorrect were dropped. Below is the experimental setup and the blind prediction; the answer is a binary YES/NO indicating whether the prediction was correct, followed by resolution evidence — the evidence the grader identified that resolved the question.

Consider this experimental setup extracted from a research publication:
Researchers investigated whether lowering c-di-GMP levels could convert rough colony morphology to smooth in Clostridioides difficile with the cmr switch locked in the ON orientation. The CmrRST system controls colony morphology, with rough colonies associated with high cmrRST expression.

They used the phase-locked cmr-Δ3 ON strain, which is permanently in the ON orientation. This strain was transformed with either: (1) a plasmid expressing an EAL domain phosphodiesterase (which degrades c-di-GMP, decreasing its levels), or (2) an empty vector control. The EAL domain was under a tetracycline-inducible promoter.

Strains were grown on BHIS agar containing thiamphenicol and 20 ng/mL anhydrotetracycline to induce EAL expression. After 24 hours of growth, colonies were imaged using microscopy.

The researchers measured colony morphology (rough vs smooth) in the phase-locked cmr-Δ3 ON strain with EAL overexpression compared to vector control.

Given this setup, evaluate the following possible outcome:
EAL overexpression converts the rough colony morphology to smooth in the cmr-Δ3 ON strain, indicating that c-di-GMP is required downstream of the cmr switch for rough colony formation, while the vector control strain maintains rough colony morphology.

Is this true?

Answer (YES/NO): NO